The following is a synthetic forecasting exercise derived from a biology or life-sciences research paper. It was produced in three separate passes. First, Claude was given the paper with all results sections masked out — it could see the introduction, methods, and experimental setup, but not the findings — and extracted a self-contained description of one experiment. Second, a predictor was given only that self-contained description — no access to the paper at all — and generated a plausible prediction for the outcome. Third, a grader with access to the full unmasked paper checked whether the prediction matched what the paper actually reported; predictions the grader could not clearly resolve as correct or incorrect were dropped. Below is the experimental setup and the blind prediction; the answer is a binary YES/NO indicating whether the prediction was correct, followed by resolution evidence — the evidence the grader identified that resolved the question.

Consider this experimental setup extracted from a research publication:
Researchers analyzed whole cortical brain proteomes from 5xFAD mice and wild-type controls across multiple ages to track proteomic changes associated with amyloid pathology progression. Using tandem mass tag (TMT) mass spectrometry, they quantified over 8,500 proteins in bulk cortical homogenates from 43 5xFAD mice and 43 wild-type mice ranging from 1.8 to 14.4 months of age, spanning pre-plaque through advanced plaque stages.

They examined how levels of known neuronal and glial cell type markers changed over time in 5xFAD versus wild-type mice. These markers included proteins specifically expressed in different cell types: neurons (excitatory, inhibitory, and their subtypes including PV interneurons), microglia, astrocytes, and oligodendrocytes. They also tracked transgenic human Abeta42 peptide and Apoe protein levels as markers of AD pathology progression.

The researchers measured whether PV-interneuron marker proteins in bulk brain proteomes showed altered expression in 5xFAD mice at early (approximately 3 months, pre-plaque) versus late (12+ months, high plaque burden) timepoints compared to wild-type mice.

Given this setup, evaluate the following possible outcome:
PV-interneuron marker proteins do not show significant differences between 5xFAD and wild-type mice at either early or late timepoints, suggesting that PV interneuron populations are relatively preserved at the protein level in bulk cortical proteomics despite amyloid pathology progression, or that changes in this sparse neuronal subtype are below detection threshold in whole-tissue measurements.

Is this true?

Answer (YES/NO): NO